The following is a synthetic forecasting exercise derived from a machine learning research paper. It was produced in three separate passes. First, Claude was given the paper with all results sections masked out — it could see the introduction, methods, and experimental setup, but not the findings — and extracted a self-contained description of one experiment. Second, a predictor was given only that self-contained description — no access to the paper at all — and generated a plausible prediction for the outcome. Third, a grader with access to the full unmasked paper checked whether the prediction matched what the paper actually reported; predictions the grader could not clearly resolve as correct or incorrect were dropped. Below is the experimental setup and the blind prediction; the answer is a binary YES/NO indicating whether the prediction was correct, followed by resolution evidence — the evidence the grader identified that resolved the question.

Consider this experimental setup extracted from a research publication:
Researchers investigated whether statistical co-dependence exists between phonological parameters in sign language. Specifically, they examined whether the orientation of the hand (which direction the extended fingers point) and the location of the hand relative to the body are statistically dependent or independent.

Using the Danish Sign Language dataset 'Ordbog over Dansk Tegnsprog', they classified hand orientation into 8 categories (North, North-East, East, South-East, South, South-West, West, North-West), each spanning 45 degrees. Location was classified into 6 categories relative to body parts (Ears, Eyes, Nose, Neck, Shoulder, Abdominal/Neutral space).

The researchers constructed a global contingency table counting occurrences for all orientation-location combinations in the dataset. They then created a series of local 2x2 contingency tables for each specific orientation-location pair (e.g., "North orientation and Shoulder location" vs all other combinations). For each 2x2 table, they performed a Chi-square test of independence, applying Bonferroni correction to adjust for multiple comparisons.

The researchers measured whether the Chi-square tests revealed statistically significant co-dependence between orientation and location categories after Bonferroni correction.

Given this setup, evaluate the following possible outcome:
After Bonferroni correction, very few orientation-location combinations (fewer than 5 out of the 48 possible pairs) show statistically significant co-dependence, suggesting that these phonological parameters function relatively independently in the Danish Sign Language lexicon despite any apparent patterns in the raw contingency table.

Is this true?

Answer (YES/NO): NO